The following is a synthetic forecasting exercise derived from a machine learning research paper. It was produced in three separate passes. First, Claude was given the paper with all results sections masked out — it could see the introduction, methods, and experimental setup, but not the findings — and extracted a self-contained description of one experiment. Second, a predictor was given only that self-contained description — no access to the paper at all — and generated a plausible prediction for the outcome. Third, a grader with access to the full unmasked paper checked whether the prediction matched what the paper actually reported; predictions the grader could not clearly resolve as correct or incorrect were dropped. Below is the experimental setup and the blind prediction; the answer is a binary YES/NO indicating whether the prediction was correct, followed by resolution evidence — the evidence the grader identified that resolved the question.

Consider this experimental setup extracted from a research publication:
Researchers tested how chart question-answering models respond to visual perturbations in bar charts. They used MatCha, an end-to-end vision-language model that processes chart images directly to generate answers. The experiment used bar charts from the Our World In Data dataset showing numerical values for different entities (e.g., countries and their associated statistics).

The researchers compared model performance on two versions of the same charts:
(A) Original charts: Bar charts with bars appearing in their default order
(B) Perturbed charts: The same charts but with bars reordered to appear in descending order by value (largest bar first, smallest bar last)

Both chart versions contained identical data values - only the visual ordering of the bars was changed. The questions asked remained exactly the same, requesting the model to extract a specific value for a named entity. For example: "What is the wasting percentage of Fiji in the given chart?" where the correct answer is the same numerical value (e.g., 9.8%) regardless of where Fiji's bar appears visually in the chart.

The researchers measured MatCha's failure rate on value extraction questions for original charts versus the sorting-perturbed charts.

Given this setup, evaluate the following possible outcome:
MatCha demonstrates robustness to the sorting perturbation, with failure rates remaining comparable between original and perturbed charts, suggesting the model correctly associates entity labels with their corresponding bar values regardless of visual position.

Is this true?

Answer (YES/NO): NO